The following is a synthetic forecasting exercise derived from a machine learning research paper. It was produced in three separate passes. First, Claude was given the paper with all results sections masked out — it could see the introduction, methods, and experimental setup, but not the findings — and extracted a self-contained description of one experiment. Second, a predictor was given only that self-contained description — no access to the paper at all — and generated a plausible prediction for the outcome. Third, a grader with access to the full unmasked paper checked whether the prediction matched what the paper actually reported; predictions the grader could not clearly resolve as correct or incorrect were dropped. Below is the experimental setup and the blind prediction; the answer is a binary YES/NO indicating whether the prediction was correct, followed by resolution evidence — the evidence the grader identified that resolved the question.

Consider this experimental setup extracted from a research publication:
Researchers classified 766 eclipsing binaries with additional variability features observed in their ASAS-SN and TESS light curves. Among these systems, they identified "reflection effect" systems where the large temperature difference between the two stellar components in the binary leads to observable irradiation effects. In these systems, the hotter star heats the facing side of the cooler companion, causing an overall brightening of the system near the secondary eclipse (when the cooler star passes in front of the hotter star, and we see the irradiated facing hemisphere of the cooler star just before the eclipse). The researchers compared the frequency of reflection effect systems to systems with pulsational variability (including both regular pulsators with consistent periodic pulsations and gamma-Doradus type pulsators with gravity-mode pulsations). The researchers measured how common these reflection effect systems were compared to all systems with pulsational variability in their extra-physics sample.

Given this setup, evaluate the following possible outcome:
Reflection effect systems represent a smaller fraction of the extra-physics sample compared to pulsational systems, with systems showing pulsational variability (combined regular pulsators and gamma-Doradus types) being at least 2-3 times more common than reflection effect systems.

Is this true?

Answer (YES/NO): NO